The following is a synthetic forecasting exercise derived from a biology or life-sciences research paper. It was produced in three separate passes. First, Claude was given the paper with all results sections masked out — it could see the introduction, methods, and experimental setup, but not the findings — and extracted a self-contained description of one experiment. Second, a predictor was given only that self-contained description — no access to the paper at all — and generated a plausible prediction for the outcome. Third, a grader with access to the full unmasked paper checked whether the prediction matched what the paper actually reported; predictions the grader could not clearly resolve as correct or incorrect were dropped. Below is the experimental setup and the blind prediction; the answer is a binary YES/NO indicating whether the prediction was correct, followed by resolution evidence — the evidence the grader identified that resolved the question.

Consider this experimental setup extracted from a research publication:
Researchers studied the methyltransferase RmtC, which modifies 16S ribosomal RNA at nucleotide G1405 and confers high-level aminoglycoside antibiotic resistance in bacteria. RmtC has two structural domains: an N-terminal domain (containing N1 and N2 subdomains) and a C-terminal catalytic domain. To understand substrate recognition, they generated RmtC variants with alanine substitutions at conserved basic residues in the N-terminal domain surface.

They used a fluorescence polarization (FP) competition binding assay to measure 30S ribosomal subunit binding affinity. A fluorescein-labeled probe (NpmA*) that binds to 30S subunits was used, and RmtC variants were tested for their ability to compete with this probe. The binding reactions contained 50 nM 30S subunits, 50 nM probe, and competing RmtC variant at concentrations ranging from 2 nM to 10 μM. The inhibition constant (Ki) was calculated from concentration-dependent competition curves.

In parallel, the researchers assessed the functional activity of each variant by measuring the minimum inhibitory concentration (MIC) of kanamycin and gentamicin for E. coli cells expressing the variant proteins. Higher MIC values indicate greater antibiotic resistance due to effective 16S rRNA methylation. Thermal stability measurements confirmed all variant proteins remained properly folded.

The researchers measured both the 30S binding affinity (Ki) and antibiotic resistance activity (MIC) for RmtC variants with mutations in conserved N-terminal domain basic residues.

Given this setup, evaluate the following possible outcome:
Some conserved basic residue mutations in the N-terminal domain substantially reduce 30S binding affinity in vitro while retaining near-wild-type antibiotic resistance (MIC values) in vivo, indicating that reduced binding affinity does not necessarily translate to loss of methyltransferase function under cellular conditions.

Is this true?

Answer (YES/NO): NO